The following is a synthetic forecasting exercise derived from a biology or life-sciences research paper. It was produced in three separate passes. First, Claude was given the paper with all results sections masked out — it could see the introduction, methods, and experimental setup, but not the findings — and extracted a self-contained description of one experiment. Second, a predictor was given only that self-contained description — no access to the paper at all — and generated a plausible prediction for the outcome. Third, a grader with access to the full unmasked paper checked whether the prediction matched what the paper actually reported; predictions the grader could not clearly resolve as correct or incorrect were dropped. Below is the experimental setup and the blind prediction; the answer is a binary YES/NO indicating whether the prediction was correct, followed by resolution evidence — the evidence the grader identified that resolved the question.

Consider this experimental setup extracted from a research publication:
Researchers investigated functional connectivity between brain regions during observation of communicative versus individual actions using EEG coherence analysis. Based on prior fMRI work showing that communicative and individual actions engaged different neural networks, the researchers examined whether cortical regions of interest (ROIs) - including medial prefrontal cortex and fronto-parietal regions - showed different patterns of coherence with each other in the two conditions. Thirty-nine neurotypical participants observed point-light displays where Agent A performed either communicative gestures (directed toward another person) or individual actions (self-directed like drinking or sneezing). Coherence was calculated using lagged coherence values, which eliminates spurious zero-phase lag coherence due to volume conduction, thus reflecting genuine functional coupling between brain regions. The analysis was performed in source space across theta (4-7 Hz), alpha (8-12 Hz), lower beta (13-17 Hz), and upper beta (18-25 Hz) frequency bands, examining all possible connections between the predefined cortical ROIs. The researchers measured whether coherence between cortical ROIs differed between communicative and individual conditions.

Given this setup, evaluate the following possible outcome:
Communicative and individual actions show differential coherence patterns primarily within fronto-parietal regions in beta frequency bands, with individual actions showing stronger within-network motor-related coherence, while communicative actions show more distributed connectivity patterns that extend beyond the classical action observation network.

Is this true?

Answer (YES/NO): NO